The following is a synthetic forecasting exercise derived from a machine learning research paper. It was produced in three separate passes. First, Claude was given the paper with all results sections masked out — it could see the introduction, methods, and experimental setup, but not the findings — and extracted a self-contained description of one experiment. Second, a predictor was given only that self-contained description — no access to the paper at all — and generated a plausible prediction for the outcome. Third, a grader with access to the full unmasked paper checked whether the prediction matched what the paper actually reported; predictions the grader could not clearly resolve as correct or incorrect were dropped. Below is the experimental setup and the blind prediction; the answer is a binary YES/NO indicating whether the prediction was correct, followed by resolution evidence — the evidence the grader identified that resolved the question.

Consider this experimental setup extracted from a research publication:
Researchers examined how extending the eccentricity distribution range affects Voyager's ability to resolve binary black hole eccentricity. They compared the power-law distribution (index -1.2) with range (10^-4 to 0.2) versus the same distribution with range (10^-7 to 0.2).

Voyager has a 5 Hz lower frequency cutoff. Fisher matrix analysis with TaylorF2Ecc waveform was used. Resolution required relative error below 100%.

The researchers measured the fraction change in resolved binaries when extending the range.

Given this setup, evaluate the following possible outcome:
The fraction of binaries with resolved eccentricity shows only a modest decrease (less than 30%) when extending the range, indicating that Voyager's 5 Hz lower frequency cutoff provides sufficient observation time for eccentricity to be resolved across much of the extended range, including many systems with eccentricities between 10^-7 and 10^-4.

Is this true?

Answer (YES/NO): NO